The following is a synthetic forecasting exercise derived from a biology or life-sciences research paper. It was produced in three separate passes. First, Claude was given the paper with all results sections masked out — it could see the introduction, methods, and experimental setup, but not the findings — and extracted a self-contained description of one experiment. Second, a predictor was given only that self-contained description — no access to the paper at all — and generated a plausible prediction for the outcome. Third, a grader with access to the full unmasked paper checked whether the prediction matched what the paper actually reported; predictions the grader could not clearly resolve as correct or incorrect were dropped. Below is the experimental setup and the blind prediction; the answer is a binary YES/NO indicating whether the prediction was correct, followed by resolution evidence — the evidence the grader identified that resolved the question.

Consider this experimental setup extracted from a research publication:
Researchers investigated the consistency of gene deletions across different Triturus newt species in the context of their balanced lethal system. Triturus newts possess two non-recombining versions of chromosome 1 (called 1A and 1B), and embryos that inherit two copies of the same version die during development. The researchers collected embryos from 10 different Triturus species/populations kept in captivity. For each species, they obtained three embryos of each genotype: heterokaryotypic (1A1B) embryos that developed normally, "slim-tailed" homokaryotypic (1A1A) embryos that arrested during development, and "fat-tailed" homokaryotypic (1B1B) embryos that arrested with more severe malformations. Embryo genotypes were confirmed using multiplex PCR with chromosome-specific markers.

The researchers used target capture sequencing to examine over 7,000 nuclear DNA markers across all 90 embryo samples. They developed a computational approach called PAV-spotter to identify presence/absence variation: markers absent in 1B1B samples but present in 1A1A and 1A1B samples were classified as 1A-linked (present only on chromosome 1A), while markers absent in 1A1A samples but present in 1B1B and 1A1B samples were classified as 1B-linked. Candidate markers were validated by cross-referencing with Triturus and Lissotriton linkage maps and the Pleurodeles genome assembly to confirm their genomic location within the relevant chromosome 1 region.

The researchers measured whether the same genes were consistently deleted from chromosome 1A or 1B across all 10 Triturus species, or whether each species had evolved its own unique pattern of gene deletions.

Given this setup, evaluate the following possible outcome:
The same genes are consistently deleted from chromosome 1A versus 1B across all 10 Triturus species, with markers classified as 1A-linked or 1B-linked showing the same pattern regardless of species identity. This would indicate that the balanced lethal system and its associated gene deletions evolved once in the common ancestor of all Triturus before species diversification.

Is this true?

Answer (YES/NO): YES